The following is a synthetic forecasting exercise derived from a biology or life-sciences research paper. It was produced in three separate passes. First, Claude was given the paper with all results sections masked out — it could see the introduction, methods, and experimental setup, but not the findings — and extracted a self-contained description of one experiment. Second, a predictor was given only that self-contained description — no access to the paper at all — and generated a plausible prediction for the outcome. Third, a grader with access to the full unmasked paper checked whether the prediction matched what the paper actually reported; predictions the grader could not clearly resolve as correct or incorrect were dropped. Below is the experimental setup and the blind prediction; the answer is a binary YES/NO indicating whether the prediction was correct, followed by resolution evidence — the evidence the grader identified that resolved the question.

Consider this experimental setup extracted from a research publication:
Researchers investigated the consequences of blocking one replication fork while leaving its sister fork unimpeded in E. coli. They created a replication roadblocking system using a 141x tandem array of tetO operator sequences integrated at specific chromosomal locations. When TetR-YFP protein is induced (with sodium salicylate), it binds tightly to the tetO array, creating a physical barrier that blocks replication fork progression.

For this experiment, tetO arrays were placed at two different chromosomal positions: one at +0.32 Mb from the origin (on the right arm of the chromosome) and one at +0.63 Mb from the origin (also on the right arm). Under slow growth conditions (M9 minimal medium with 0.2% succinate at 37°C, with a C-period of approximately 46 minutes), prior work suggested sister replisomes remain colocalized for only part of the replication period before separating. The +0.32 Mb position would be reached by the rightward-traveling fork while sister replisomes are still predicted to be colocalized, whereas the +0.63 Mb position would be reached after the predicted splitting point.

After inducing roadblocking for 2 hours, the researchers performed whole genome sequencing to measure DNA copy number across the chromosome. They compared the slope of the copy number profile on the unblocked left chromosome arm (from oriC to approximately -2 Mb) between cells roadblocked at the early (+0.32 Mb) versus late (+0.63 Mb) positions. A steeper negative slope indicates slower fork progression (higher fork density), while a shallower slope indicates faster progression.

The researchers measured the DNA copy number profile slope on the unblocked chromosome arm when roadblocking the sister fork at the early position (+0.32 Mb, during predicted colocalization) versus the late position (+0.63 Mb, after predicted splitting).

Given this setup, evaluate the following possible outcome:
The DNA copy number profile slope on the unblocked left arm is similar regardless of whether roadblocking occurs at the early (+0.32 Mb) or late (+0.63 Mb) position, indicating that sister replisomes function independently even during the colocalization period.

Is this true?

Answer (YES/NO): NO